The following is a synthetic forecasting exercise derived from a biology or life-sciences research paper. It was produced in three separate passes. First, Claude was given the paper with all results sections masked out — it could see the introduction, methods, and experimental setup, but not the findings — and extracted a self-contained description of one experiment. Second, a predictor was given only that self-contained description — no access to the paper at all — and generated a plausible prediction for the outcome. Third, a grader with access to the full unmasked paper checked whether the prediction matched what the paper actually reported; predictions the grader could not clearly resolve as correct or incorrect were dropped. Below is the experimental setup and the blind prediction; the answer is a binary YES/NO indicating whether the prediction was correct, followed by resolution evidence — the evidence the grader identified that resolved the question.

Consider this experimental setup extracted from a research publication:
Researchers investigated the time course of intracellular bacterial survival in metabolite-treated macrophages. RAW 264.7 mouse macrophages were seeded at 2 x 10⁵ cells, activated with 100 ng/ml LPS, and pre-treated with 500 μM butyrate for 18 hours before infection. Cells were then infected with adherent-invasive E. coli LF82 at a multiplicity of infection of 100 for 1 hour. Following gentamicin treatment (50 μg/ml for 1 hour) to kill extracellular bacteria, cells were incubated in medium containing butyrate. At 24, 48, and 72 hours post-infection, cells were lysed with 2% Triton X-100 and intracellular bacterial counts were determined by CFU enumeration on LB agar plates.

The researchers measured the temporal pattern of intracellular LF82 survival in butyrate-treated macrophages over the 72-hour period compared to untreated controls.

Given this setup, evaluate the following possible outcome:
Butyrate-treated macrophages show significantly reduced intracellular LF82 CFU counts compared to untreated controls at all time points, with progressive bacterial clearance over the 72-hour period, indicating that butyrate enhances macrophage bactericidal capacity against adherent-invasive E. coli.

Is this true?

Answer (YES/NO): NO